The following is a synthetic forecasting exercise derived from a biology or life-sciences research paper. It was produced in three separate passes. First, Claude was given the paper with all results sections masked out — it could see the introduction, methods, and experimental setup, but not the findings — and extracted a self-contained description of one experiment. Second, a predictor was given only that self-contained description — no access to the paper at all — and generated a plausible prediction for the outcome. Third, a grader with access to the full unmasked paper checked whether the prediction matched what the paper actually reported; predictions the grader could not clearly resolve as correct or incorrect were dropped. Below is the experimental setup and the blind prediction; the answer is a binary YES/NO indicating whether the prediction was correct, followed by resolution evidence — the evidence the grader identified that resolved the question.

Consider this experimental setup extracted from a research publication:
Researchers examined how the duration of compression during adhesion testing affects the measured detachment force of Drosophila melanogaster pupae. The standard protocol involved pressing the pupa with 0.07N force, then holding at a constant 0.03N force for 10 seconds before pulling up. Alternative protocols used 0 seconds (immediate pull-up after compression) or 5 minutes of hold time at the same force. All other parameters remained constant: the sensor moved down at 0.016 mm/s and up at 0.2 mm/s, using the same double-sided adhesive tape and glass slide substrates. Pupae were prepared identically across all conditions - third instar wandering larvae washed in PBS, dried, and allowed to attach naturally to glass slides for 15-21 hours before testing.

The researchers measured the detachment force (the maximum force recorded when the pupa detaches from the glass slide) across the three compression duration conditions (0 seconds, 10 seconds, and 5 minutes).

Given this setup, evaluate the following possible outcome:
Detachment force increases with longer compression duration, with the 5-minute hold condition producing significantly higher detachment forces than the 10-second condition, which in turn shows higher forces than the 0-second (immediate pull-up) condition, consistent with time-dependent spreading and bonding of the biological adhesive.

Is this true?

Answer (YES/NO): NO